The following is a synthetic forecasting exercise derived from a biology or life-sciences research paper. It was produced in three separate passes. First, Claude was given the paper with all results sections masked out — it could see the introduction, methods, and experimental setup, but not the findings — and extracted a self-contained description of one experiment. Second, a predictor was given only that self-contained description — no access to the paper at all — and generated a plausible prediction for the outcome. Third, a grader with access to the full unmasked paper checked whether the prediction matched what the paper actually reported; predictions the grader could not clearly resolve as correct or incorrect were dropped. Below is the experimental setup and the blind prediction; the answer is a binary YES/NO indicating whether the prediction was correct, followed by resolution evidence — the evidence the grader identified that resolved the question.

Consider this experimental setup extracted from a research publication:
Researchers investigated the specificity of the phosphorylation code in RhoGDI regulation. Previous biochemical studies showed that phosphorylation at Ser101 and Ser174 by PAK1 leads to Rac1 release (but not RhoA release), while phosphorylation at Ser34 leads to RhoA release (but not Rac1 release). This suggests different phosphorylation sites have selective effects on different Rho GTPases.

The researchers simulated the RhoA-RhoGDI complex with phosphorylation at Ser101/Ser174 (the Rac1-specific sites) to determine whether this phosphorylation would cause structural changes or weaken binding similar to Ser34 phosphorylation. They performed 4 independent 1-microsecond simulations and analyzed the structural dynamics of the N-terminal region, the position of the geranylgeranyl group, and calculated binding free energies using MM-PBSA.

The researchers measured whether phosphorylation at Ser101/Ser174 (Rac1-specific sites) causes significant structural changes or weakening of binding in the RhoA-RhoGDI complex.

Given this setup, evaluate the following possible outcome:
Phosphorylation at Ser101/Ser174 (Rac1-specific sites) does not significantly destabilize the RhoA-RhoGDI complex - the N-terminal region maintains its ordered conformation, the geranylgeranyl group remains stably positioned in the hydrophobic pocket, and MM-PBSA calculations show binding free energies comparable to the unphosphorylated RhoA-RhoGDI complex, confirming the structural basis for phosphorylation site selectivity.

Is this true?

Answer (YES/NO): NO